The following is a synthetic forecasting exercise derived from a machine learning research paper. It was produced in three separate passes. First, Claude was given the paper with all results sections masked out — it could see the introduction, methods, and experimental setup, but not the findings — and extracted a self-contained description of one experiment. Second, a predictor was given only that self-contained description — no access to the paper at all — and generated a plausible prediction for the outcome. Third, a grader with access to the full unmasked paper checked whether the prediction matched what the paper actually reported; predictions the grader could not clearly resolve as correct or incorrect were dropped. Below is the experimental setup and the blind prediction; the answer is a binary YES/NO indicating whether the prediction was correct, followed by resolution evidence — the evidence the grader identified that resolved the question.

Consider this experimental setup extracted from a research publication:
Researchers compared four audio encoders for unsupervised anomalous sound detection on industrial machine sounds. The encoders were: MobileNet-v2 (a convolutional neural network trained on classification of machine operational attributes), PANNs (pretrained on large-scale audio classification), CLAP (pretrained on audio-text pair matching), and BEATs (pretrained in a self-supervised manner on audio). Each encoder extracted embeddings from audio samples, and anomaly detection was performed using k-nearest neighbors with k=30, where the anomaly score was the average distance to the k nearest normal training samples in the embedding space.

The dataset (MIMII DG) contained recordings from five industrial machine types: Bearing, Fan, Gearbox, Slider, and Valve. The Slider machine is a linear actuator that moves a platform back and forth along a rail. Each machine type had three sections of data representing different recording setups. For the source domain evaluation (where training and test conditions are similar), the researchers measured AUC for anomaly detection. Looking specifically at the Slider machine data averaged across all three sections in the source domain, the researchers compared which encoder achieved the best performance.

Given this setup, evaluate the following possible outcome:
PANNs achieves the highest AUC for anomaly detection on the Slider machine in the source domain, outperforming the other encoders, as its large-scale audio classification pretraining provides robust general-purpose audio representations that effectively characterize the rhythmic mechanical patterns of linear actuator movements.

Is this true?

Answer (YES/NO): NO